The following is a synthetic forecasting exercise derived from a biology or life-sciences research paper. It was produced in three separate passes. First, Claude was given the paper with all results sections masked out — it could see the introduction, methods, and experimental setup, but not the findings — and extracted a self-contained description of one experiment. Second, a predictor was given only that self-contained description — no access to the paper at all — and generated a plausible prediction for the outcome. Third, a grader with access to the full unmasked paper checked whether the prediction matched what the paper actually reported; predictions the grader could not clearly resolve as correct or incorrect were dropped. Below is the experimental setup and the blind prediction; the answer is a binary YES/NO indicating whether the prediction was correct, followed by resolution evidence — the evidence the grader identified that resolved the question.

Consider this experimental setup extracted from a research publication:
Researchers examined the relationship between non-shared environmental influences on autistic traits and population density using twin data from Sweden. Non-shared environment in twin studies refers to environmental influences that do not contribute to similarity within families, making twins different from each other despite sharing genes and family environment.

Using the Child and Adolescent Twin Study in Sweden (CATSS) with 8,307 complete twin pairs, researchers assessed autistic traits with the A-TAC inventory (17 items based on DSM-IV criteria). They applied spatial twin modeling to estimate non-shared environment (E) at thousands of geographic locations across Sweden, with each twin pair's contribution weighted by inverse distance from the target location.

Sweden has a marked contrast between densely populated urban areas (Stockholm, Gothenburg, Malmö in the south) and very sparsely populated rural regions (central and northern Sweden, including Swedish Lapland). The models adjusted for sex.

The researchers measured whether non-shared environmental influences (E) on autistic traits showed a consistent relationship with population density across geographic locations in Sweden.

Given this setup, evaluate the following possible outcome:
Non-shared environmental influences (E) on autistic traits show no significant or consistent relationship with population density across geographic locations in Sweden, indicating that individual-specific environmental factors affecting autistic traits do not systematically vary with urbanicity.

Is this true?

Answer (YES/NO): YES